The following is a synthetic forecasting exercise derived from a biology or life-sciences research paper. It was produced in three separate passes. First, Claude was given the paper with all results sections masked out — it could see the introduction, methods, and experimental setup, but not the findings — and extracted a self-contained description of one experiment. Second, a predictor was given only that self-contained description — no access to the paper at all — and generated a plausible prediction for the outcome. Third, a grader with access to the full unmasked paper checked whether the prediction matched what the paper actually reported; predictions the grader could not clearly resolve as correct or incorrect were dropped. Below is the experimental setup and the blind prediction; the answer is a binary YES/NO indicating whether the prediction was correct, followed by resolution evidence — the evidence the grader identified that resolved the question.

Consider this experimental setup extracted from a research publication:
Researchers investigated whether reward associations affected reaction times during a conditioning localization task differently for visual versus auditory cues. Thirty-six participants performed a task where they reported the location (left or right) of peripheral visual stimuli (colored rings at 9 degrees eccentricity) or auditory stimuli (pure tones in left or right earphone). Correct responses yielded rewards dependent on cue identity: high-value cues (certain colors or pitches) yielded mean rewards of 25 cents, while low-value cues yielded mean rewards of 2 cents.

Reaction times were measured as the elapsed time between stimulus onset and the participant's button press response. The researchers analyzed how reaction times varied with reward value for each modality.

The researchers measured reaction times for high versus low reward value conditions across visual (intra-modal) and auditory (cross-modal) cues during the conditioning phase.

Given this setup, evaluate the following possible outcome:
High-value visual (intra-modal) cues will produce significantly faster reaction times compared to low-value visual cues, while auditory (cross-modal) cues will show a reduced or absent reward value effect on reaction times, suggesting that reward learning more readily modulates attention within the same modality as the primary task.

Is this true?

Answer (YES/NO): NO